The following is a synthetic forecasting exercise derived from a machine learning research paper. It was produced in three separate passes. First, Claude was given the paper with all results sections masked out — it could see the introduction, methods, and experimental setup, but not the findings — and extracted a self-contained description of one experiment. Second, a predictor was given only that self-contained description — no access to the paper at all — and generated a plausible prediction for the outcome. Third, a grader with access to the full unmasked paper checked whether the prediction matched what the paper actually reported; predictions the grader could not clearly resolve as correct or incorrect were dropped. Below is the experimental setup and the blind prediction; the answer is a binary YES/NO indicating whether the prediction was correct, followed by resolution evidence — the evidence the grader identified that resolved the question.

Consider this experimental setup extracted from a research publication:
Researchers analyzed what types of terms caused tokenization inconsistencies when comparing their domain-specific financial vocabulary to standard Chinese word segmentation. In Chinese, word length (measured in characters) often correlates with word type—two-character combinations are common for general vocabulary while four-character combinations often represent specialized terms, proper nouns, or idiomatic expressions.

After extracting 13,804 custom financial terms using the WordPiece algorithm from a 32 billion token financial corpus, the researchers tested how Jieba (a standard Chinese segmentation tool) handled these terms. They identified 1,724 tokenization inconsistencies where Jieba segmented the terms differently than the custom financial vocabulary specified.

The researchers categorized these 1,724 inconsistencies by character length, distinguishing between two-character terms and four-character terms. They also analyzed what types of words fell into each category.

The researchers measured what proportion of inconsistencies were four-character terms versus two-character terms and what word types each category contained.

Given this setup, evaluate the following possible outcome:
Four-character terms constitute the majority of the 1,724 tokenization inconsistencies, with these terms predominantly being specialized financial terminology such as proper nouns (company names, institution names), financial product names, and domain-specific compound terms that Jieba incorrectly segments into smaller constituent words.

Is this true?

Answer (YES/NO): YES